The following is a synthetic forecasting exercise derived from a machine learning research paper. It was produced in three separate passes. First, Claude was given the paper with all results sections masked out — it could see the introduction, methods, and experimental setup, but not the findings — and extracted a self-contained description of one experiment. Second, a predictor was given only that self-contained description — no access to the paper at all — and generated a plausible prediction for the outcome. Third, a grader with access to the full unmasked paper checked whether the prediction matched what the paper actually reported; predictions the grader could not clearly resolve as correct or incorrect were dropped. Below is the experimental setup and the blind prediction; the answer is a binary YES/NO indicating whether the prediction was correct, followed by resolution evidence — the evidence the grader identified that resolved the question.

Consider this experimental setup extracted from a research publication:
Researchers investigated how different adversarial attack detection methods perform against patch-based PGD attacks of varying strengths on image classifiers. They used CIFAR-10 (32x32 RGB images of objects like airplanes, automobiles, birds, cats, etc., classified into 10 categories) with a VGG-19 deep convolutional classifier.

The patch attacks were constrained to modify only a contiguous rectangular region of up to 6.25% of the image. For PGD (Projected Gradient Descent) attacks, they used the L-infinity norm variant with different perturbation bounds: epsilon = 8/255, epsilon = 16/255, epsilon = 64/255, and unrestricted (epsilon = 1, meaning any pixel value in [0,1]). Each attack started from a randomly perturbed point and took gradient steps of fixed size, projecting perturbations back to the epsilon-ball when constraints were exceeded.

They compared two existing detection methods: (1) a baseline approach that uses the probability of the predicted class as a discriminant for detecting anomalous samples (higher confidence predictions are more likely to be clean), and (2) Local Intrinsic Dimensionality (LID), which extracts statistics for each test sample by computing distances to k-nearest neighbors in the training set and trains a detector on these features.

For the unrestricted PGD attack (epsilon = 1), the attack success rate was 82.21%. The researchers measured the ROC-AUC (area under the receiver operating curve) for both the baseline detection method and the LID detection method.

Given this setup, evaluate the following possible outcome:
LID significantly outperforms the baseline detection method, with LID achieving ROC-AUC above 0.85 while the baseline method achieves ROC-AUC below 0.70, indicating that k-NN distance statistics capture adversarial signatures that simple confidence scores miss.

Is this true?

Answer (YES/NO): NO